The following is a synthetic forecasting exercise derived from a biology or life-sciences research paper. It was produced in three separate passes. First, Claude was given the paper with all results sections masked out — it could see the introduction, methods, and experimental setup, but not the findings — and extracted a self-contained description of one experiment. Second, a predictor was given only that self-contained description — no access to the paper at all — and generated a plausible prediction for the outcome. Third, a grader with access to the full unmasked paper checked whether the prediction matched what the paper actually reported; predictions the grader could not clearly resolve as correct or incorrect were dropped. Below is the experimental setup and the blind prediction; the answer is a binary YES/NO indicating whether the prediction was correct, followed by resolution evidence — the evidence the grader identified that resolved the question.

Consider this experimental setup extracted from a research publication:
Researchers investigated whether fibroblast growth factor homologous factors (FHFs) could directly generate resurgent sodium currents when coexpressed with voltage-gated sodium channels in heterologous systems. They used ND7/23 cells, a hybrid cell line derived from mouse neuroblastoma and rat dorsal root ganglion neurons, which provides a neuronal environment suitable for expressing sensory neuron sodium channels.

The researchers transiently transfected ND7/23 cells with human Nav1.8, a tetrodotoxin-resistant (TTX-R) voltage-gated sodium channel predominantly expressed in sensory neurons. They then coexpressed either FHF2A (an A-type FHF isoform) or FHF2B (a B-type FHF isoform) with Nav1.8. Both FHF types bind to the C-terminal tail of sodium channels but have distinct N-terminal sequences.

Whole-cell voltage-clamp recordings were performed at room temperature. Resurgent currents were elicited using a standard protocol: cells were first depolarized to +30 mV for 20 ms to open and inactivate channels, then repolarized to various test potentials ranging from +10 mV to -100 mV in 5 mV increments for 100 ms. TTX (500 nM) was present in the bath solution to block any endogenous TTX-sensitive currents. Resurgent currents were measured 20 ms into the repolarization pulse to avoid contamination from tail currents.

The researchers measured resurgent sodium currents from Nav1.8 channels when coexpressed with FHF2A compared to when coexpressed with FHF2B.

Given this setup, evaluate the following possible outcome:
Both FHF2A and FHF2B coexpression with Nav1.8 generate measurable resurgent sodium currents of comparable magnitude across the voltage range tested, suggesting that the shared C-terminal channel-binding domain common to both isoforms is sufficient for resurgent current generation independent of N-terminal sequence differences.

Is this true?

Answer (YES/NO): NO